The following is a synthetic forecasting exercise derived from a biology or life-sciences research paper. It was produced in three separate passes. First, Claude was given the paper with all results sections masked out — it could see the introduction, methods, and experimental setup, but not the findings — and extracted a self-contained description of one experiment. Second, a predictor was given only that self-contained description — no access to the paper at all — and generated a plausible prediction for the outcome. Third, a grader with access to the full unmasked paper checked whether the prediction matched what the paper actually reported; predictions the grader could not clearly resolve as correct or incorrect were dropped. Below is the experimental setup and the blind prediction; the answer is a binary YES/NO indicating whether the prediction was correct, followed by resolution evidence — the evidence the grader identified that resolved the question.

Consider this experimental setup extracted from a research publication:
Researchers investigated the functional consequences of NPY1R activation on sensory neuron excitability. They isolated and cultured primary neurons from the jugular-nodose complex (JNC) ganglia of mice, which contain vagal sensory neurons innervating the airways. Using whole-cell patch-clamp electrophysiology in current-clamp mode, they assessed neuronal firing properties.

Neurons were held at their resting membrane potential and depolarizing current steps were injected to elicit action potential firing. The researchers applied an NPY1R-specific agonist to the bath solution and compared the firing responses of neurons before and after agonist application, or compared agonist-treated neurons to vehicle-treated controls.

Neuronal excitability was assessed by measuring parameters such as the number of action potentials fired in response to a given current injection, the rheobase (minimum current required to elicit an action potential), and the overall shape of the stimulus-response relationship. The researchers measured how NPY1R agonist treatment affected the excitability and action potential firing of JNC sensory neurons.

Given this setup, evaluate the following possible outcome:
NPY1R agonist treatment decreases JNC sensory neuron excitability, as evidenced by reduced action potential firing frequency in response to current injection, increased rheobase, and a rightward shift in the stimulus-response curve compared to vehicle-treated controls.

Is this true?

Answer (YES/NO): NO